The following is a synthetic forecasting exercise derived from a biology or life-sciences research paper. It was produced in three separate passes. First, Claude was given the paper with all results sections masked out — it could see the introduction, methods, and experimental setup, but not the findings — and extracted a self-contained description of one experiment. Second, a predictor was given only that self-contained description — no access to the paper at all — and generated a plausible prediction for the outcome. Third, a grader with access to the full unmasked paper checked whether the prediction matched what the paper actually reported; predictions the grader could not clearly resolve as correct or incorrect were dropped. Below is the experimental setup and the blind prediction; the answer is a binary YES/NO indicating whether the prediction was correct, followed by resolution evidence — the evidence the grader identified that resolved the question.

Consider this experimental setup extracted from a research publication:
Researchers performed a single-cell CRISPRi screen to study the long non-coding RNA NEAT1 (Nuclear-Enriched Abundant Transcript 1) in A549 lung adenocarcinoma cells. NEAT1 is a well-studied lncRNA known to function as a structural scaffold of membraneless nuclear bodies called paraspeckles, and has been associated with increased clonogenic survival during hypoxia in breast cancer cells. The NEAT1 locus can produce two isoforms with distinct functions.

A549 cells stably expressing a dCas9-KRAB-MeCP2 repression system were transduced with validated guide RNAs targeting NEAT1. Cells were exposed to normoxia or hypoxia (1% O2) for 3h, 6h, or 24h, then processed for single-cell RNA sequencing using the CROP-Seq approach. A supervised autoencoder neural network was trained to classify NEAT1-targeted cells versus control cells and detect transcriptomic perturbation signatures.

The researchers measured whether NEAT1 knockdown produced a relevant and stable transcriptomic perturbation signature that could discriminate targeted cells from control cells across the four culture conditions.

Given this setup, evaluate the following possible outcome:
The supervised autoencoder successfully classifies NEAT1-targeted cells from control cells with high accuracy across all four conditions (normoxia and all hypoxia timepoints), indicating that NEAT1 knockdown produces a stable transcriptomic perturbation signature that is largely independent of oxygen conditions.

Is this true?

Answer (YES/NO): NO